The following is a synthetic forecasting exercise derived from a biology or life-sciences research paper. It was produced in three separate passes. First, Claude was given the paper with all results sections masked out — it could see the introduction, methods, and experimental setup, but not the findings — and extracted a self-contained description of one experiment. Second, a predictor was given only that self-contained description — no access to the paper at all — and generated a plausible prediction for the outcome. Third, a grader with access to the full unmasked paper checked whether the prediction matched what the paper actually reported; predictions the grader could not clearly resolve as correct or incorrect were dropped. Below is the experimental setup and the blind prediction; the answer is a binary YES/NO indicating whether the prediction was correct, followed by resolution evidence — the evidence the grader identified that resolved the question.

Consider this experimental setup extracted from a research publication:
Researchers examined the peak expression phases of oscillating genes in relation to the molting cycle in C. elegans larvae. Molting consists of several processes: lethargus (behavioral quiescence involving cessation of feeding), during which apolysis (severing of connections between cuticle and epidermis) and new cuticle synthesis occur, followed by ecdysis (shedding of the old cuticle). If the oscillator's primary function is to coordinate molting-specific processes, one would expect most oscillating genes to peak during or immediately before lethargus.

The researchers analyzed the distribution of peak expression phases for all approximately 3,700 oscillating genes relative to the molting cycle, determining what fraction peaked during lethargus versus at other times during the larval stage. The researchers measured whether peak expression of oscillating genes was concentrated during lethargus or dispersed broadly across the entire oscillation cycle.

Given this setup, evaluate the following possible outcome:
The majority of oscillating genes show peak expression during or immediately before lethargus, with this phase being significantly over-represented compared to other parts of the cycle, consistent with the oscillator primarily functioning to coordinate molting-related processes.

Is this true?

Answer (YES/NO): NO